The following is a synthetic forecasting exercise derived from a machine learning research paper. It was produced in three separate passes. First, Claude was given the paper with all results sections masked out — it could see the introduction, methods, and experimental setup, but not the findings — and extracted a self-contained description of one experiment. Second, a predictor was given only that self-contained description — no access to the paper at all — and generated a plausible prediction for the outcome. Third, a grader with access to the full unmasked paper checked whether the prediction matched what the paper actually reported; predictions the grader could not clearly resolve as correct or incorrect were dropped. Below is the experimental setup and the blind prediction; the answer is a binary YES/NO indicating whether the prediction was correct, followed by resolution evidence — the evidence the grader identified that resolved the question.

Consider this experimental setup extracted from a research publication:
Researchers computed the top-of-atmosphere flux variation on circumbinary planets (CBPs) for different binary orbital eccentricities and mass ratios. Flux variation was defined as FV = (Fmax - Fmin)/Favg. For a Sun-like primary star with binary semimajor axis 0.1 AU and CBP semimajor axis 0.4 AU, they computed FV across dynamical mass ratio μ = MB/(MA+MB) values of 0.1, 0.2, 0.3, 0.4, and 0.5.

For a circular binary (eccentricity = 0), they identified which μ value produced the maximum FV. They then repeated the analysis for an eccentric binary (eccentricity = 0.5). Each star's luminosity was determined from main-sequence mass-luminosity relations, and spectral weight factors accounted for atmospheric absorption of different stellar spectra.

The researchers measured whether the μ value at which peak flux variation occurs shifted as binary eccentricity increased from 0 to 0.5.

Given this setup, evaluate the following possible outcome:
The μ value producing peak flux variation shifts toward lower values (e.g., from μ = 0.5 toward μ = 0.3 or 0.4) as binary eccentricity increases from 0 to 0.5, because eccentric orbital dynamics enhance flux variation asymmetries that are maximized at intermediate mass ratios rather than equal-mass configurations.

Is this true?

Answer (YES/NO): NO